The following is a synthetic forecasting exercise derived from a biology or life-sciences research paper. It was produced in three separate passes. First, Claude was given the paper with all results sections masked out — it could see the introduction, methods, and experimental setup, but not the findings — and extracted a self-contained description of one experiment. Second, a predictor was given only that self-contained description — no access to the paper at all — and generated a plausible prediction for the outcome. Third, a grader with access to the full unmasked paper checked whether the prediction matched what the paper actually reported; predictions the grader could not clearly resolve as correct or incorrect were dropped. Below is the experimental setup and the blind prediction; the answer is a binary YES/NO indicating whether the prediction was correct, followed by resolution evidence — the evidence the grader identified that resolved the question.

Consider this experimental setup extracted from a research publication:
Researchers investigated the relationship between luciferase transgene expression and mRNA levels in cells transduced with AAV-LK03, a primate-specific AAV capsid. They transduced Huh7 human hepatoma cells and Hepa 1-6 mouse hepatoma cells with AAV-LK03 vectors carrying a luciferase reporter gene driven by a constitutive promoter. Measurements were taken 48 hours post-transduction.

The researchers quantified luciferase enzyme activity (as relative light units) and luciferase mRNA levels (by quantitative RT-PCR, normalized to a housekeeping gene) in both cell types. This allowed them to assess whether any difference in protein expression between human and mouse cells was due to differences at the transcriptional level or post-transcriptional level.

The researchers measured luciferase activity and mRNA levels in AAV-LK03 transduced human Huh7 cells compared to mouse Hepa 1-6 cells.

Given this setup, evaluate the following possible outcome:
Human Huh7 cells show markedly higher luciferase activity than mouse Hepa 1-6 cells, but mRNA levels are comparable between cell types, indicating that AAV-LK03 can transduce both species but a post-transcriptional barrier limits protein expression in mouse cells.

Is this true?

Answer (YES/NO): NO